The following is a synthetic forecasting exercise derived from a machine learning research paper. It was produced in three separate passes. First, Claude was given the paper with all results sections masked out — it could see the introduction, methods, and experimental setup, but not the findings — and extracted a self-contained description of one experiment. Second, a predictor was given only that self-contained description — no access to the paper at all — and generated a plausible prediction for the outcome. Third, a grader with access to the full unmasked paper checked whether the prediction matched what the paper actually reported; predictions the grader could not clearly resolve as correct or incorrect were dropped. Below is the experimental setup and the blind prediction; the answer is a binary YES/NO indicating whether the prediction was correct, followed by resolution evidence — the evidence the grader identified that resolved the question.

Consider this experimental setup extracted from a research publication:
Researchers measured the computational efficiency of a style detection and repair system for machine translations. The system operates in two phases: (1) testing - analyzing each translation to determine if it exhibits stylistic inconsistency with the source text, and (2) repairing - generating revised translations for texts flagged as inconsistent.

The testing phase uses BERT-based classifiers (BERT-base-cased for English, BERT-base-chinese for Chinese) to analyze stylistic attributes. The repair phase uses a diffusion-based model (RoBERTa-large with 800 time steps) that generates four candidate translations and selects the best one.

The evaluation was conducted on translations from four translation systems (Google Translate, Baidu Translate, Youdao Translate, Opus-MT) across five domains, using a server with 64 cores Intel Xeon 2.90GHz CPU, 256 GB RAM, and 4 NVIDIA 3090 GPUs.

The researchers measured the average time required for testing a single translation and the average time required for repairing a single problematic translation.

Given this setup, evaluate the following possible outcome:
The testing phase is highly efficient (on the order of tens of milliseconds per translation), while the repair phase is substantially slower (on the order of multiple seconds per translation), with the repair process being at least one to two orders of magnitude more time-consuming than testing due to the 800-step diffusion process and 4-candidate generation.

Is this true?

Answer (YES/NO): NO